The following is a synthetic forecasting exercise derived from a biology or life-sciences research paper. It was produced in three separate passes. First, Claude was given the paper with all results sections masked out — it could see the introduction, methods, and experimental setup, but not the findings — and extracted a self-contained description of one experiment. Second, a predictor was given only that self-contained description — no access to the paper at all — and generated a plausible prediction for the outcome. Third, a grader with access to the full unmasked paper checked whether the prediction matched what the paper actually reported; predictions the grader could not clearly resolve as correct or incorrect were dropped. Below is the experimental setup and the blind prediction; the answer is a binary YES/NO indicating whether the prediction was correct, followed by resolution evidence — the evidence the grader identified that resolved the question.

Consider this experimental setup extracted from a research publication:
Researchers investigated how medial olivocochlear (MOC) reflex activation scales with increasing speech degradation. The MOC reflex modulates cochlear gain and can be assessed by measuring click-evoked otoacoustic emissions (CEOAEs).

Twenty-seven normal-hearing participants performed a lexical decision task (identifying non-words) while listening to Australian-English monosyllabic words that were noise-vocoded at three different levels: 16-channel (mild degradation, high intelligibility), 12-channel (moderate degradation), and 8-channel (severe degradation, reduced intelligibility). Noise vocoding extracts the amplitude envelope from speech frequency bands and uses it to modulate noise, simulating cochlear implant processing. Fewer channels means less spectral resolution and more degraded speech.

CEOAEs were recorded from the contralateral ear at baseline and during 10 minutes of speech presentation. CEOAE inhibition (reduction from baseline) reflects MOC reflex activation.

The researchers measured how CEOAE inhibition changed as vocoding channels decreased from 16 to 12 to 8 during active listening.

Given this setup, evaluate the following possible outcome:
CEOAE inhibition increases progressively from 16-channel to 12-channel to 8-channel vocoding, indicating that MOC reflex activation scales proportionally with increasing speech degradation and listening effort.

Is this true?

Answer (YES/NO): YES